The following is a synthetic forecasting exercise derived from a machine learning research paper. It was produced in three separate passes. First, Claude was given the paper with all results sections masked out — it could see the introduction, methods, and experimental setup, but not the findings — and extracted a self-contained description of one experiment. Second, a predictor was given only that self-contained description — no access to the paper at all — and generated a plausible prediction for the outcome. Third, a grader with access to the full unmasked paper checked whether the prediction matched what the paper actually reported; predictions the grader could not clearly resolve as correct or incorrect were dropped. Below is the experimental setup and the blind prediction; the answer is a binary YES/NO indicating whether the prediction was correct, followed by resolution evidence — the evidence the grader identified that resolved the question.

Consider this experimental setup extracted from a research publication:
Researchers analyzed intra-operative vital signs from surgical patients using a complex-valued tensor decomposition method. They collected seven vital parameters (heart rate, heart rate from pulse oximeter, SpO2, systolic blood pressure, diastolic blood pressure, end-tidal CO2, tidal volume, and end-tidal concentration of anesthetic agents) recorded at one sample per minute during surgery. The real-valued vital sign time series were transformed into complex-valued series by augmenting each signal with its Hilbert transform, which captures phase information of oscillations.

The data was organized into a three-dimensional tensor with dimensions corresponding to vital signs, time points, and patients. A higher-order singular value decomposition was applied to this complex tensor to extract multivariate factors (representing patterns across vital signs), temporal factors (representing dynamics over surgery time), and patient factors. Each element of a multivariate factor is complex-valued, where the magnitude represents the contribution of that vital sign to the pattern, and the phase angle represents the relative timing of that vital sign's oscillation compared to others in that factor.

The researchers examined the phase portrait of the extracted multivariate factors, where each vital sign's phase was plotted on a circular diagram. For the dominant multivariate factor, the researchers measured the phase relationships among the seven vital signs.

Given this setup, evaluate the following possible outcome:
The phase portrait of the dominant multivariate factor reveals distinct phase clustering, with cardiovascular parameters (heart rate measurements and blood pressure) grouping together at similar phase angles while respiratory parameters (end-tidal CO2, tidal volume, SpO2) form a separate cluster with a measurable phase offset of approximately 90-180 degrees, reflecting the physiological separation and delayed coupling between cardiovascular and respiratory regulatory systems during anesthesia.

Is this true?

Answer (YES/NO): NO